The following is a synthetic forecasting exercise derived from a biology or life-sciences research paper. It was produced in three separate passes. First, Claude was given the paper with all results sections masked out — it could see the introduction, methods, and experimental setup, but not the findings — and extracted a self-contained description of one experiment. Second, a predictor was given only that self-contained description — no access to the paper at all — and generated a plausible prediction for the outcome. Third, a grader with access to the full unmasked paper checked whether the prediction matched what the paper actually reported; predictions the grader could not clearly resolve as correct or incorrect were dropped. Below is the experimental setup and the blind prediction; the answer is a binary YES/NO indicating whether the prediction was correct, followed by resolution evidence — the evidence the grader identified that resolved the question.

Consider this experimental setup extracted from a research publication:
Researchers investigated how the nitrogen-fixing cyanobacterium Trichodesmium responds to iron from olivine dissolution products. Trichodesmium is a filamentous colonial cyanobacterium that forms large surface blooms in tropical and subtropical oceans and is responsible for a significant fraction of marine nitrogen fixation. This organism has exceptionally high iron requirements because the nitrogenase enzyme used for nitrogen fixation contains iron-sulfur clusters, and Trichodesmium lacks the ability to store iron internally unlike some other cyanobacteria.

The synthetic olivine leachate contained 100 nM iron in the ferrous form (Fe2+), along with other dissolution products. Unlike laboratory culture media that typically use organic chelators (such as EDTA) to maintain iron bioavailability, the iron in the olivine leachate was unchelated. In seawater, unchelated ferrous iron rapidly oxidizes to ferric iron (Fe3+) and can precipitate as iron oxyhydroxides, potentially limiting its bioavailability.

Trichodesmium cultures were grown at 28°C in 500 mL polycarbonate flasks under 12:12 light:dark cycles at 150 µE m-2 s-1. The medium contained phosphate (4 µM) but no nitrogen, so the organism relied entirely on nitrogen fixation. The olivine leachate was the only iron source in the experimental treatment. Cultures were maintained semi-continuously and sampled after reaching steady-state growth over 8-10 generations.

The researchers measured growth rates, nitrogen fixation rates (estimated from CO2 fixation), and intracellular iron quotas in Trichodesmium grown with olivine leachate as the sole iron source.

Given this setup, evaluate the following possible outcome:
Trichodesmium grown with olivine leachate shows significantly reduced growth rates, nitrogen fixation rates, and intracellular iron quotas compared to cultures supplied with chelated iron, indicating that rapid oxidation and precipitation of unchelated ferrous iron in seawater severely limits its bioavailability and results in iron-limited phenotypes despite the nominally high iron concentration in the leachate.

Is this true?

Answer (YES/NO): YES